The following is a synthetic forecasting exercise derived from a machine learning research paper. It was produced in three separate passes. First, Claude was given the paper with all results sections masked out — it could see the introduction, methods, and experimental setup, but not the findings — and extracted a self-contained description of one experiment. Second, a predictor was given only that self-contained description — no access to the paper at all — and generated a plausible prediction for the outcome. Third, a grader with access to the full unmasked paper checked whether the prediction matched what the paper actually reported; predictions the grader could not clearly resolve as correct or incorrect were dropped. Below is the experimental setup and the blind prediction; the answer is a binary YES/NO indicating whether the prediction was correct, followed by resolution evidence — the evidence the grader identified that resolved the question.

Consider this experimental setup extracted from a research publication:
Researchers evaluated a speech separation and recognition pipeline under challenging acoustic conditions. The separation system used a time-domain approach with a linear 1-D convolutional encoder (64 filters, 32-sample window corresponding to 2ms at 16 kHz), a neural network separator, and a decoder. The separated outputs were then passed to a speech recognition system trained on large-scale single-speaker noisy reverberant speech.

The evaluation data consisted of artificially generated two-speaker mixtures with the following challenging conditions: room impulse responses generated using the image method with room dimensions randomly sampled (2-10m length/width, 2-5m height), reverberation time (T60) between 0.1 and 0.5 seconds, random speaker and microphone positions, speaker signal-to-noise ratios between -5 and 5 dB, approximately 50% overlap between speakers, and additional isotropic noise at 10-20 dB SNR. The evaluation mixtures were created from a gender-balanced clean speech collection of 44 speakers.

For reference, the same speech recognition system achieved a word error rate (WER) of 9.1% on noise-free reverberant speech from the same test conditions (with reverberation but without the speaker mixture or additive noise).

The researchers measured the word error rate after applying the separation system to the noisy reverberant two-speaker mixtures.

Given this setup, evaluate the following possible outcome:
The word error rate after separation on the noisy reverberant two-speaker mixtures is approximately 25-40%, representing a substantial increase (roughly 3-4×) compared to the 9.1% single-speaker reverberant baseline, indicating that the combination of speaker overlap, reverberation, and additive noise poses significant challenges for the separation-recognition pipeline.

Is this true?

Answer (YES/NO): YES